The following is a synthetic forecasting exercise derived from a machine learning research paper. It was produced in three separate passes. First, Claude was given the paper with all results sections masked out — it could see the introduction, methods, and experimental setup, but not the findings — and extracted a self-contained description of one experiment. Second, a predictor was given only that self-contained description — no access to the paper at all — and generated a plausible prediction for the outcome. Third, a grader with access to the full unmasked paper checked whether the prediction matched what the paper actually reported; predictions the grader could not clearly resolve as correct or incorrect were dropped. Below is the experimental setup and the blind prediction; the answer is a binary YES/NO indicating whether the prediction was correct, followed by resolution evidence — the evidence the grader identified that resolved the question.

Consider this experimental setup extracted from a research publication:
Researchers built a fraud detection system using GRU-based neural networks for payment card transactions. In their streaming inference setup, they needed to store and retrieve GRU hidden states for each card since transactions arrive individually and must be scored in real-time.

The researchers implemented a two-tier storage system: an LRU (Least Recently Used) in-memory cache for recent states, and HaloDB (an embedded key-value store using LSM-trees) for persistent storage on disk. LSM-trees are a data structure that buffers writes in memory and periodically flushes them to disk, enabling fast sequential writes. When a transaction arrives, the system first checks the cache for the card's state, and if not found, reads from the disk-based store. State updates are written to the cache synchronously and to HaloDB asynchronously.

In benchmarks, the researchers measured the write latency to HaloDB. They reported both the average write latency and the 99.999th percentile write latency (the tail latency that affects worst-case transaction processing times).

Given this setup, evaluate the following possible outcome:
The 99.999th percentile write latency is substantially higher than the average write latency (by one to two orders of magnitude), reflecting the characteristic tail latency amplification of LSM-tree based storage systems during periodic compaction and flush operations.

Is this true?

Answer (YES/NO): NO